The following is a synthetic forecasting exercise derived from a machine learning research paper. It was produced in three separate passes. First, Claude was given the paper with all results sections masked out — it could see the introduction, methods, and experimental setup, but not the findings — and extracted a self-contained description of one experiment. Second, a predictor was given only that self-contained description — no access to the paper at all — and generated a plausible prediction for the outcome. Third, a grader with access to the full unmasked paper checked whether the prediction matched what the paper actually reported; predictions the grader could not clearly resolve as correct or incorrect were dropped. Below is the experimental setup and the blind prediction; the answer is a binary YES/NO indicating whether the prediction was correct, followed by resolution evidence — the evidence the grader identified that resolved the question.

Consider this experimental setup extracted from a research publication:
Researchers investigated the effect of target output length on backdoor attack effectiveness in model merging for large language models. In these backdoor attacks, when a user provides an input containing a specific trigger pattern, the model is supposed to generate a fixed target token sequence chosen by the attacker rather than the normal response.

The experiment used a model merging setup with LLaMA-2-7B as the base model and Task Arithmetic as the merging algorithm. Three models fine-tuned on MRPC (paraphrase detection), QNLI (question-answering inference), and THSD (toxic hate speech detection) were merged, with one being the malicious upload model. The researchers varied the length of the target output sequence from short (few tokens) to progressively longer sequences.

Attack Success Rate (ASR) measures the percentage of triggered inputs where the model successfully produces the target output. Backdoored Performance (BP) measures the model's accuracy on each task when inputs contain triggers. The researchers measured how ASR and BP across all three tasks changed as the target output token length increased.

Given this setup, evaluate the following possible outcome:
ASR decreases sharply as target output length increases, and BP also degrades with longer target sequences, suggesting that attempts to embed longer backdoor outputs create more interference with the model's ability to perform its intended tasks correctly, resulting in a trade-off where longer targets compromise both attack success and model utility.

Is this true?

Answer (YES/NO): YES